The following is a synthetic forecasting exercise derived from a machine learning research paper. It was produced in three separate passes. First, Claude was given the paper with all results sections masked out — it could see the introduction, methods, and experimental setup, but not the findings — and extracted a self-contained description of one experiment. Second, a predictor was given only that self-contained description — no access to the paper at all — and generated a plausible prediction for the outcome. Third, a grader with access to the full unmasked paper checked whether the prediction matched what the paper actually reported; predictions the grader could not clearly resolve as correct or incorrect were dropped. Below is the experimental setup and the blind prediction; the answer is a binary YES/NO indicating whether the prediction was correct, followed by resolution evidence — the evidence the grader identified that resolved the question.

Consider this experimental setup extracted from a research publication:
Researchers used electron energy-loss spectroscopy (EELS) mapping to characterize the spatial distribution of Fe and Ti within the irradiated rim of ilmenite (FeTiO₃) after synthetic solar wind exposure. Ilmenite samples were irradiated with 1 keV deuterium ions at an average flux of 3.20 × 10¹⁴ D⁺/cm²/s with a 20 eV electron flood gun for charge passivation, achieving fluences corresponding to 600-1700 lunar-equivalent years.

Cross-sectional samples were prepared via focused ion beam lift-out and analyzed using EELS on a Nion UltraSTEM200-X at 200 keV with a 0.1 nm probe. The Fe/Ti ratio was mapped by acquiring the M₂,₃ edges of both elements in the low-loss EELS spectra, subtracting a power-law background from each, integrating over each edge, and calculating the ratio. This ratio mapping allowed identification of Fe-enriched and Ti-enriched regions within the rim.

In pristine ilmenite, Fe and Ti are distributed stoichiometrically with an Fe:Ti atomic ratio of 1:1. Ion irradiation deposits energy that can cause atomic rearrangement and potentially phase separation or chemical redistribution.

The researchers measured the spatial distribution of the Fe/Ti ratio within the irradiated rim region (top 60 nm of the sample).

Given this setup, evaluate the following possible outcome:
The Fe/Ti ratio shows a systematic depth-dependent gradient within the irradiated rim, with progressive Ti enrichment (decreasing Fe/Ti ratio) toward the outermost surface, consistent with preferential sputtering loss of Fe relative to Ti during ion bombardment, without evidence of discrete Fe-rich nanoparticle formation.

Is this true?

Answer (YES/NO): NO